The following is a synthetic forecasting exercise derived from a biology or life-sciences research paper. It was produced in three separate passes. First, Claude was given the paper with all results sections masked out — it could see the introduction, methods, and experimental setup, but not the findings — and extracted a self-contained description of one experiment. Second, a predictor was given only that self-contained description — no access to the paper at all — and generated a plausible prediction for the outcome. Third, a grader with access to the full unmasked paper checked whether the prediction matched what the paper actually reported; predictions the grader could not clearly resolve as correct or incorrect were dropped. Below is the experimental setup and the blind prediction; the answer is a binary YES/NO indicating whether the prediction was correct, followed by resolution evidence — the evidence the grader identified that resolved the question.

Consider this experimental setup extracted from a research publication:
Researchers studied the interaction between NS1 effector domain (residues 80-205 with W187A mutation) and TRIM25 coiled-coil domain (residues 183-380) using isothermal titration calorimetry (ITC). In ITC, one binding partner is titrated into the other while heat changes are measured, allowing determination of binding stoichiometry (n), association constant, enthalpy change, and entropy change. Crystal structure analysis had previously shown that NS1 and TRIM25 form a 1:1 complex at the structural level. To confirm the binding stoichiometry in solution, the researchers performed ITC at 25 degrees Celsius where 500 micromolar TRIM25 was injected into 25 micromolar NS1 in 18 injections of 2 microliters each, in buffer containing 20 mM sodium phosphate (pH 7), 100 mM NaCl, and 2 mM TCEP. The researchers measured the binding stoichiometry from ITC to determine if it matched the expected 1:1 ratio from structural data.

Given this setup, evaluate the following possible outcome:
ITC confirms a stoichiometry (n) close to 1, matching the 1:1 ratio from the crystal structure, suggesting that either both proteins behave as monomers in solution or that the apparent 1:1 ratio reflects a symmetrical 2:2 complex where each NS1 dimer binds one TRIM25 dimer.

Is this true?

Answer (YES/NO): NO